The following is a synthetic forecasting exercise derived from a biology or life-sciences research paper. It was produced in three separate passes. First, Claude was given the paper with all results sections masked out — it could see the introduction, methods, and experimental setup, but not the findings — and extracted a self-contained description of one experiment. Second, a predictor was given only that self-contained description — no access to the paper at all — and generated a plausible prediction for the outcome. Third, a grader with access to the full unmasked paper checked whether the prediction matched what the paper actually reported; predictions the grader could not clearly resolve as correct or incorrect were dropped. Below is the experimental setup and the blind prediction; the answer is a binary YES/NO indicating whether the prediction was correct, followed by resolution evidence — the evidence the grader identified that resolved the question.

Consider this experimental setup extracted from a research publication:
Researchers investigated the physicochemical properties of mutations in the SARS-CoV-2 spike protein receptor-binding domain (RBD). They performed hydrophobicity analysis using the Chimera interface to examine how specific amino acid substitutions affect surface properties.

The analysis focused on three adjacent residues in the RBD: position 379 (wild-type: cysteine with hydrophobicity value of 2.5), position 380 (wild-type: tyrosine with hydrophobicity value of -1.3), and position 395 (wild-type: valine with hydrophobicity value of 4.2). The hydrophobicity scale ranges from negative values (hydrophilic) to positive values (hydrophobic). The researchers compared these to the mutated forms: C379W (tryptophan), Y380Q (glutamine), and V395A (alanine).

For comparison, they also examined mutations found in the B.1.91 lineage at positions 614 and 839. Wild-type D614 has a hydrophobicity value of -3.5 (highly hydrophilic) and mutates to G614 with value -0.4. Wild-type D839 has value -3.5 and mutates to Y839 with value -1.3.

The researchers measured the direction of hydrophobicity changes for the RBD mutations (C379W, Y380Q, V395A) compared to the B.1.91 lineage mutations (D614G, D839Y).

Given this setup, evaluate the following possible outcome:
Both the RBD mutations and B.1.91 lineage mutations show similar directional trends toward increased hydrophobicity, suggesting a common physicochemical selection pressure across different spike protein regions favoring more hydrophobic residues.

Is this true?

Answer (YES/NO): NO